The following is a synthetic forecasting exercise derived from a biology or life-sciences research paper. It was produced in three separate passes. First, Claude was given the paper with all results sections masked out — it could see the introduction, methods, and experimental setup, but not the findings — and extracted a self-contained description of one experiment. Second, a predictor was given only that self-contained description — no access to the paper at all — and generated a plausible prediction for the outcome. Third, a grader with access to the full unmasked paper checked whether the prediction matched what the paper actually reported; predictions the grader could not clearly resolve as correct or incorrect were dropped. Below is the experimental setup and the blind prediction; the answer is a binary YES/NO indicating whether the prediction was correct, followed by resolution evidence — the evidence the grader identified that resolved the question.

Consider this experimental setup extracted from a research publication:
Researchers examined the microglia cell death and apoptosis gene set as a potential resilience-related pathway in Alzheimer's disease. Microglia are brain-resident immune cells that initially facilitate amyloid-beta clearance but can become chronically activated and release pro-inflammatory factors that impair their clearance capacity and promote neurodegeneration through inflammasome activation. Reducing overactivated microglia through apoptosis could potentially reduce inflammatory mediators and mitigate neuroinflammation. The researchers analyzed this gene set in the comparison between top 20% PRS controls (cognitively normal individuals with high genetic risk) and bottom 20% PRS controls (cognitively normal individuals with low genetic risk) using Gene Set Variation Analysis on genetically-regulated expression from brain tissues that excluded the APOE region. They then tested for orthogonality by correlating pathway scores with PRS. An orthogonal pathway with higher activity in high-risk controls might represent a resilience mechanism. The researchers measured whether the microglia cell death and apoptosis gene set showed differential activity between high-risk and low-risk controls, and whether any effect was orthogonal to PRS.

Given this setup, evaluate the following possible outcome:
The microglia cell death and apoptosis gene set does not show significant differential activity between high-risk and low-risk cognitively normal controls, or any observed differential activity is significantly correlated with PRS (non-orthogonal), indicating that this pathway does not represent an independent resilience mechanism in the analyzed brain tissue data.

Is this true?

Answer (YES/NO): NO